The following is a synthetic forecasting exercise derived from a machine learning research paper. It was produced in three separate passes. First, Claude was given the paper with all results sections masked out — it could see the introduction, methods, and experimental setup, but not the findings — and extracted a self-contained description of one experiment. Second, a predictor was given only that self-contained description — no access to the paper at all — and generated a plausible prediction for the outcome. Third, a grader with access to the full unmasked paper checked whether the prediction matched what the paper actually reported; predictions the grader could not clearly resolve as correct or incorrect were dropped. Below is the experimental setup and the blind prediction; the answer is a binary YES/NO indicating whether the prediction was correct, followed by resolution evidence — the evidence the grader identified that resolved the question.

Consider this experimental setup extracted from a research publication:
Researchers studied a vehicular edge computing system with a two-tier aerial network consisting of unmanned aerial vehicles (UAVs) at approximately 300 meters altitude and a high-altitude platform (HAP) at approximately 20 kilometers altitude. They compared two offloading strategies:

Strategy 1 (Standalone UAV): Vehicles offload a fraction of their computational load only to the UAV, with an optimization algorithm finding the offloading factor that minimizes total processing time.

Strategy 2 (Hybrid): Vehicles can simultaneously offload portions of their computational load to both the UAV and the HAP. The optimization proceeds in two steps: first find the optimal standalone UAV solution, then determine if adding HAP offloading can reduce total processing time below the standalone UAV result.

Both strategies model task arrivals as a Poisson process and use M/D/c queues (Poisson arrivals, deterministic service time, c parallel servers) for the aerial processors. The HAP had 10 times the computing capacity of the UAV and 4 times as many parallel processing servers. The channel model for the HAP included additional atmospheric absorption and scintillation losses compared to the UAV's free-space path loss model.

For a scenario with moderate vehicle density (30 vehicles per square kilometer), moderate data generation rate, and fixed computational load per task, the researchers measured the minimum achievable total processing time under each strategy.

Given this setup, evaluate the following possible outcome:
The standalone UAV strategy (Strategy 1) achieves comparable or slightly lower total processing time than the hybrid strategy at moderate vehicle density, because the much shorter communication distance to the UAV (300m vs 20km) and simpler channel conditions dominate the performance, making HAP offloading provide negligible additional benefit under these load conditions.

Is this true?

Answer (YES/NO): NO